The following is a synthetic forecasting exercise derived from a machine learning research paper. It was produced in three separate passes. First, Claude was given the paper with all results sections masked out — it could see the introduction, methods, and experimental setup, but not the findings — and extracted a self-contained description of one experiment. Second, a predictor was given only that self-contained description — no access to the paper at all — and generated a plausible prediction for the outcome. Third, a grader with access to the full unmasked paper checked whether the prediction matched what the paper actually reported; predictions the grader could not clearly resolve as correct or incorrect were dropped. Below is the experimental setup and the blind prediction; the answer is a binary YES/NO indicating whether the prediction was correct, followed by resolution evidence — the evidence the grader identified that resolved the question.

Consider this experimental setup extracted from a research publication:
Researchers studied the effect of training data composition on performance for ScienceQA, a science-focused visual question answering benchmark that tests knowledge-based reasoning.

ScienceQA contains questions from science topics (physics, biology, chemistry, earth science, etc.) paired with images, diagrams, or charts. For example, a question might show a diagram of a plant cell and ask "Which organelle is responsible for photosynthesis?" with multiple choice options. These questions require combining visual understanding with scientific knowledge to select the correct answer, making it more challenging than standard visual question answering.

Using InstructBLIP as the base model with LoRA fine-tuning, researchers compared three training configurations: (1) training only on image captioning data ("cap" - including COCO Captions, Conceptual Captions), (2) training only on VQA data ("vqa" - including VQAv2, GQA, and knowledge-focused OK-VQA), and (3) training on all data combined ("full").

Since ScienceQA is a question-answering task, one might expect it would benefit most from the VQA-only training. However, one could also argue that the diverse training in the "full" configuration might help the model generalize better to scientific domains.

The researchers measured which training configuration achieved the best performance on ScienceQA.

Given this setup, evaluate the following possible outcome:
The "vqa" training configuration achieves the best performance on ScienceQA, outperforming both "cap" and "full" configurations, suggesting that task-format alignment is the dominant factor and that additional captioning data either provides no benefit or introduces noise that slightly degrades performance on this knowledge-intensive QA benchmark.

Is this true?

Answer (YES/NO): YES